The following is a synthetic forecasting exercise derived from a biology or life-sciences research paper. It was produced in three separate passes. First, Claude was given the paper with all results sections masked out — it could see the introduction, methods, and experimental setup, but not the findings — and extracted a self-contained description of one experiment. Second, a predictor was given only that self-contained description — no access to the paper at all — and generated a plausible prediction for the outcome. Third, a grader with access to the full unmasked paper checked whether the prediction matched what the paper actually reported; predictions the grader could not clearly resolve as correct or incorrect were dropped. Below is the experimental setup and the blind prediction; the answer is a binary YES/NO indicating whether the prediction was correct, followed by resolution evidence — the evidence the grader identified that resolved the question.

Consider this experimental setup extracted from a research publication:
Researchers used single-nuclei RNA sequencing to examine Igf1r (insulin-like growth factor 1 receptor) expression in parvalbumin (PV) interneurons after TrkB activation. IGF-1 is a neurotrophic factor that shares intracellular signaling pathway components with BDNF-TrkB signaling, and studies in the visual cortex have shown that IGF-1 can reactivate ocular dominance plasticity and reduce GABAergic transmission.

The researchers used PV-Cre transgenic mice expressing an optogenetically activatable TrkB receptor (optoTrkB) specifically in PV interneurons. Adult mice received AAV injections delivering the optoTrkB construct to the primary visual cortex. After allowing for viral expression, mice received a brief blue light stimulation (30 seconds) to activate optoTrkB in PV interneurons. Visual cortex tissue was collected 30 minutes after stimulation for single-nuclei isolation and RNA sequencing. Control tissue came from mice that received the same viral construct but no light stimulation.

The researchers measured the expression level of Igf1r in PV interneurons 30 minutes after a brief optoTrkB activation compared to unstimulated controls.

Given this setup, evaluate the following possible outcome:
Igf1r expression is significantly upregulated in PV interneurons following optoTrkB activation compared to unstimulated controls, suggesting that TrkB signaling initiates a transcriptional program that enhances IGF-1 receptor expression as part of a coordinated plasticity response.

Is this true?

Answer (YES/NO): YES